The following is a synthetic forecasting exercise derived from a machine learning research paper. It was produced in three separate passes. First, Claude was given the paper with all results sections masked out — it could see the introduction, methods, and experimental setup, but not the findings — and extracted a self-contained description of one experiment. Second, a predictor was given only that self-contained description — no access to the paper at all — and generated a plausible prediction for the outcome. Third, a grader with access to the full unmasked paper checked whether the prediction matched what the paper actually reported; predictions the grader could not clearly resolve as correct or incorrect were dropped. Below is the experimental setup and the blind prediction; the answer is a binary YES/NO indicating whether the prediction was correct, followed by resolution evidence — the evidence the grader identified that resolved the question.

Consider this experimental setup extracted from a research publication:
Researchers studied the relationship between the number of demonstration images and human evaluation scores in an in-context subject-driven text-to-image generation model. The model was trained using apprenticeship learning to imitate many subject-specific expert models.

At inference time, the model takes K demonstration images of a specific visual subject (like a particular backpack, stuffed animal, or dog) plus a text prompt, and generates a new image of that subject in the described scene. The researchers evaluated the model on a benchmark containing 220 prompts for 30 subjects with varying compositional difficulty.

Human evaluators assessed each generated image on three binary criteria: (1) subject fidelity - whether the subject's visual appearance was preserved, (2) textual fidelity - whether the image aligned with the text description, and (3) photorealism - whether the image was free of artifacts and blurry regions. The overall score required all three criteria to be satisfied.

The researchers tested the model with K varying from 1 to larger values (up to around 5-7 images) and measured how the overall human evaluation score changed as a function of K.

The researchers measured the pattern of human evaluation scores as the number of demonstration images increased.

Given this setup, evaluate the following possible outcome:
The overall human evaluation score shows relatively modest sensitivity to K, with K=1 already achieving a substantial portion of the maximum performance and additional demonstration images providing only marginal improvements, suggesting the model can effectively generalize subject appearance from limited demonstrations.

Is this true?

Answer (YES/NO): NO